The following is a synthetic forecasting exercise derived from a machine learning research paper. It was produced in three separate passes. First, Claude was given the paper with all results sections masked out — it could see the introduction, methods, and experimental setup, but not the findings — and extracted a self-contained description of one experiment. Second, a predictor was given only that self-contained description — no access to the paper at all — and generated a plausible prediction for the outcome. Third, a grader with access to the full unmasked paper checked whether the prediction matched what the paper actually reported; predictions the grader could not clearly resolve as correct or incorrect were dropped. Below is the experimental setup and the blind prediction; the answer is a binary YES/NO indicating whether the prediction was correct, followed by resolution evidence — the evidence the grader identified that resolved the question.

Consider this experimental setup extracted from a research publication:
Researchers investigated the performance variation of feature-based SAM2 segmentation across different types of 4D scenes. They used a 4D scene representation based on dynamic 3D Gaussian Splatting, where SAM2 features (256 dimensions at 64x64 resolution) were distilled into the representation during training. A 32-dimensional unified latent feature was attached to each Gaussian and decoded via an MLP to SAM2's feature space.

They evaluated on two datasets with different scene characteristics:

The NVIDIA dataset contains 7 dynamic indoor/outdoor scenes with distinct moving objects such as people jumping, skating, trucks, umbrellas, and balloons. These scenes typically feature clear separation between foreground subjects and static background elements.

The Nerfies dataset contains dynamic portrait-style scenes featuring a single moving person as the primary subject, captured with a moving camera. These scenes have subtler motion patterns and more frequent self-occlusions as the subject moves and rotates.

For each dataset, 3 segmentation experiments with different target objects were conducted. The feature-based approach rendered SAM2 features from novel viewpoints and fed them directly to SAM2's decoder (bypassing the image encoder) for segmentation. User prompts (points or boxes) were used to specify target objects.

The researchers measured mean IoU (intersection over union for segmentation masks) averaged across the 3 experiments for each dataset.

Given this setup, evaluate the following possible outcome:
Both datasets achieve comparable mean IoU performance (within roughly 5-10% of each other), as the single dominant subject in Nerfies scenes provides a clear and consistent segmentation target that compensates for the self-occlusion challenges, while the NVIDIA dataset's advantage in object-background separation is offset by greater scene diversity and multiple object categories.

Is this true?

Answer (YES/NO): NO